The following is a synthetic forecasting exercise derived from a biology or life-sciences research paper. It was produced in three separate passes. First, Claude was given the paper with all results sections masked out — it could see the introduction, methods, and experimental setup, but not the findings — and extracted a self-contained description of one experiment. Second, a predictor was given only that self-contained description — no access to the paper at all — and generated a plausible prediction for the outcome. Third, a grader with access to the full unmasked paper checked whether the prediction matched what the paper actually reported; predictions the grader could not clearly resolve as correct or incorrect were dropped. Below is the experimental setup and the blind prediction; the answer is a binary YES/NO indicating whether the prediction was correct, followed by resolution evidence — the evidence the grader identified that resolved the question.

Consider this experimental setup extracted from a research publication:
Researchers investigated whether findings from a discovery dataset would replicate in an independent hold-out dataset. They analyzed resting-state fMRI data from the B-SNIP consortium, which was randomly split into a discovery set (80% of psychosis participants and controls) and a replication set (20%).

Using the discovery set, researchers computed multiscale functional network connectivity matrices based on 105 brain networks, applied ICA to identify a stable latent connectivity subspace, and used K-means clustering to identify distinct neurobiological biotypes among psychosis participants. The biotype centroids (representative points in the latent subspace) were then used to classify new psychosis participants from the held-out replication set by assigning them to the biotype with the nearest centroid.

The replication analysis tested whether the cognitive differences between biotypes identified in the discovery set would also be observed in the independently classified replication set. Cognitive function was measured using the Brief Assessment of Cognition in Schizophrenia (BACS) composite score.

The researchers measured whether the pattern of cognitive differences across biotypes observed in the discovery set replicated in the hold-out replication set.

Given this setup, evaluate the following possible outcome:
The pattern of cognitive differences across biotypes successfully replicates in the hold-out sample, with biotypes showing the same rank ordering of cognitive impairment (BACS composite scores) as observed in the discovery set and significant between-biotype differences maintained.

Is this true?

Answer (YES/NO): YES